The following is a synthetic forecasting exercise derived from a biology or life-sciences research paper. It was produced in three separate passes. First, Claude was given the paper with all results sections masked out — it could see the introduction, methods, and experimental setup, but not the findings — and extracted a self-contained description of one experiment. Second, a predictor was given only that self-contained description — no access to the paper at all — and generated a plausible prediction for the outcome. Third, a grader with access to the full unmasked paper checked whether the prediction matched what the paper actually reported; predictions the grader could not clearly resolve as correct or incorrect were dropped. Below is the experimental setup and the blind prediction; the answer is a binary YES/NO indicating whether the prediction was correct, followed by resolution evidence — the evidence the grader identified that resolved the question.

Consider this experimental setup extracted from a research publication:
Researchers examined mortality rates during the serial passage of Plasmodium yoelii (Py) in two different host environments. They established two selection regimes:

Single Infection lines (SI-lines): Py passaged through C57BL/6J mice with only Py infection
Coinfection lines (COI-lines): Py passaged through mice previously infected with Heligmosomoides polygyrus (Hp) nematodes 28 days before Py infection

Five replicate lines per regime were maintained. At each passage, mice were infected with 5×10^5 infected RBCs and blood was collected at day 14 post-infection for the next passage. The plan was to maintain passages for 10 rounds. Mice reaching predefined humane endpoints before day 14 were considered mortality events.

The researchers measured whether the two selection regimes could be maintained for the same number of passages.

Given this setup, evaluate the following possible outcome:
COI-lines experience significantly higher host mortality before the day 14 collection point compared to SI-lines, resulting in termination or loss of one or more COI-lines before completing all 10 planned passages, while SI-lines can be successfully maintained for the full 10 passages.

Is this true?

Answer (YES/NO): YES